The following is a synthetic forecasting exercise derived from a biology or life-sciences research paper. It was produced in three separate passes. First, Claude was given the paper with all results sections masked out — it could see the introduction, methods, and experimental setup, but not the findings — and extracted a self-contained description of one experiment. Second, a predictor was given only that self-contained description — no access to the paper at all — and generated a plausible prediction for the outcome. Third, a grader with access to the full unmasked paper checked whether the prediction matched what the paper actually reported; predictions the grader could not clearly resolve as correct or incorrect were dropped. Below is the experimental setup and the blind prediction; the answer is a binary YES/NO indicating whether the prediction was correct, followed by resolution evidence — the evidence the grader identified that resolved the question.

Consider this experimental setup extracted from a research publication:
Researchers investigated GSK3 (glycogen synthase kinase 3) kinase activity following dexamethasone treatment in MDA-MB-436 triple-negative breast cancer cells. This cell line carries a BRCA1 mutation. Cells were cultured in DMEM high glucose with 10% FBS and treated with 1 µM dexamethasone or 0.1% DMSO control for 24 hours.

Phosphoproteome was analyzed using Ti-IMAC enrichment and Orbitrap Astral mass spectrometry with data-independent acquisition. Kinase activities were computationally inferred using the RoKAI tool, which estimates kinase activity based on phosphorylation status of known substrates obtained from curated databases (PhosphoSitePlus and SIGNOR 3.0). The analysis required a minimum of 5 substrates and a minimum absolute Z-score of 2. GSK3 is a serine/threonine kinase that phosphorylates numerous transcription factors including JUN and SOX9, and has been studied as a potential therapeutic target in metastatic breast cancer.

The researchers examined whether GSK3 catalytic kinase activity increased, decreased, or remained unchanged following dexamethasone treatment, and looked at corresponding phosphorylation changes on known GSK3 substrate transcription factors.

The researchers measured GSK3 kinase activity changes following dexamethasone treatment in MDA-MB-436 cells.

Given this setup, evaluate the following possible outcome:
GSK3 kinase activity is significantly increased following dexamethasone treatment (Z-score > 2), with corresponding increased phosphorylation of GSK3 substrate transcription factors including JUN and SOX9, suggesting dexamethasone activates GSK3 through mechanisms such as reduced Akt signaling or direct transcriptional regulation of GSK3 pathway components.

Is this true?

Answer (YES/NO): NO